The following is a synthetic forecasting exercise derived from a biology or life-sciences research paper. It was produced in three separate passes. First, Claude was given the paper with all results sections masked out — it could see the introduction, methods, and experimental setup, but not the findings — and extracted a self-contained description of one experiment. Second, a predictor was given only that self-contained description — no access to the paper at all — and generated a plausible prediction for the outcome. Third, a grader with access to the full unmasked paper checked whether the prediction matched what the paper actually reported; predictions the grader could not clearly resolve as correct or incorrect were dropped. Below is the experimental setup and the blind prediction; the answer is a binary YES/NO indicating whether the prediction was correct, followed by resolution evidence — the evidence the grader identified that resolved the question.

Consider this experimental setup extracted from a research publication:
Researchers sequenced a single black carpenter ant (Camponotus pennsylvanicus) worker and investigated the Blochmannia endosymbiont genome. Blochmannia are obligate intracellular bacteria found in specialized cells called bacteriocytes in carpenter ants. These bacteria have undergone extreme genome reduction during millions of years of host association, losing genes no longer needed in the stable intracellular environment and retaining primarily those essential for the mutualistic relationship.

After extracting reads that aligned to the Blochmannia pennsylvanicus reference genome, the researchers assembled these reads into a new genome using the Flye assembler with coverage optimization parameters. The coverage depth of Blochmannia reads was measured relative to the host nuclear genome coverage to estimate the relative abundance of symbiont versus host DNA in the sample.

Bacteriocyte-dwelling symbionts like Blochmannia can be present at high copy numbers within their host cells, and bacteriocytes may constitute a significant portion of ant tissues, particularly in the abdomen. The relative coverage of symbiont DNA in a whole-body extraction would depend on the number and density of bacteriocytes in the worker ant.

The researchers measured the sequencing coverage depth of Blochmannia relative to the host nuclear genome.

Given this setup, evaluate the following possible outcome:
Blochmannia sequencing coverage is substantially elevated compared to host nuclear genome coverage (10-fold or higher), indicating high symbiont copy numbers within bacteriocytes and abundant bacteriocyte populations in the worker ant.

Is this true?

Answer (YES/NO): YES